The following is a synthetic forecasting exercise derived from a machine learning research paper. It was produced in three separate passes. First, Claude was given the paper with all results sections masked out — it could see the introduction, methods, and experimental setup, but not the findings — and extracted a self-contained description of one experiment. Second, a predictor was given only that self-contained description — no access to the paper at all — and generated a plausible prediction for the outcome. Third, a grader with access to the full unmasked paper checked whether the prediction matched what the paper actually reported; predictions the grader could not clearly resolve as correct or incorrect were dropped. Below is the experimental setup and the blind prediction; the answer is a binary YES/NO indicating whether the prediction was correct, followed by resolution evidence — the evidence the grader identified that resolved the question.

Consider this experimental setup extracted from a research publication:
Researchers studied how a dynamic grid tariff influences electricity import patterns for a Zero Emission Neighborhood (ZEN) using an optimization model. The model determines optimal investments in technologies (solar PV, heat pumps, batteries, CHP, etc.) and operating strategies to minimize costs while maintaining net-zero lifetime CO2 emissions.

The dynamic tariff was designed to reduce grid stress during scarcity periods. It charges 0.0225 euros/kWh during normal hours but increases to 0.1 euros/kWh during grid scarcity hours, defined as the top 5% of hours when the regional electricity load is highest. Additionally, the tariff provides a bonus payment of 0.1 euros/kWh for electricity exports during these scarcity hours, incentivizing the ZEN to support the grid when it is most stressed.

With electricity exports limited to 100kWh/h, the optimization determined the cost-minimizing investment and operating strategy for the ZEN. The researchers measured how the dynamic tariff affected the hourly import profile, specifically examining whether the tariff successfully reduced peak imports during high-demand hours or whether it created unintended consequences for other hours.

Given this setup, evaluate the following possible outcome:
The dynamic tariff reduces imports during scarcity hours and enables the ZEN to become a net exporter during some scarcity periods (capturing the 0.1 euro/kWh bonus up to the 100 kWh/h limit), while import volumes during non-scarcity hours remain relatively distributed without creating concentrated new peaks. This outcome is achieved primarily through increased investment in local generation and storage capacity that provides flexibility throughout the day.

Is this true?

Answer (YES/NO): NO